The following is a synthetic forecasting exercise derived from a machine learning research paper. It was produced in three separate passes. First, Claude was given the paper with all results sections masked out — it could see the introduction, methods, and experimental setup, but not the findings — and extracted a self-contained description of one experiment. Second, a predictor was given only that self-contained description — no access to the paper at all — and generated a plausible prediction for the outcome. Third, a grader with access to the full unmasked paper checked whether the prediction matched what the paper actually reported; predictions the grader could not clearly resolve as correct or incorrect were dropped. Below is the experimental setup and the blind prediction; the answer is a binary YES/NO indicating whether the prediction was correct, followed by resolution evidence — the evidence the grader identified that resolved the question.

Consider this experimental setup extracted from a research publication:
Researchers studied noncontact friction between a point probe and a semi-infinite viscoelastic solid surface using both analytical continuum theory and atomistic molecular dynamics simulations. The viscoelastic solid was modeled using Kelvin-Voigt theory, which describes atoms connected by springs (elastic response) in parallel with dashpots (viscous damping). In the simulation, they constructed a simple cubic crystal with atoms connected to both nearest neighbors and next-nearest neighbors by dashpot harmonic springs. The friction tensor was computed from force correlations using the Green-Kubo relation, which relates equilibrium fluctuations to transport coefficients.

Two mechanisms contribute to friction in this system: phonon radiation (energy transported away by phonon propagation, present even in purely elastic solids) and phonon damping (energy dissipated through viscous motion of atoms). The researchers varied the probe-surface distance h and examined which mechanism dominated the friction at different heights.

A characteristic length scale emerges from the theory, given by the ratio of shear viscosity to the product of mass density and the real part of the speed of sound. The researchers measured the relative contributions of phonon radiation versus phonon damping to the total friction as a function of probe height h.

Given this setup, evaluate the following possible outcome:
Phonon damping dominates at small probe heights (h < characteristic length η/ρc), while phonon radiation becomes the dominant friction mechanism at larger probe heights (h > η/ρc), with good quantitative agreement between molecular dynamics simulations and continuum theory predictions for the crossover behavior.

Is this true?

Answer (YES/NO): YES